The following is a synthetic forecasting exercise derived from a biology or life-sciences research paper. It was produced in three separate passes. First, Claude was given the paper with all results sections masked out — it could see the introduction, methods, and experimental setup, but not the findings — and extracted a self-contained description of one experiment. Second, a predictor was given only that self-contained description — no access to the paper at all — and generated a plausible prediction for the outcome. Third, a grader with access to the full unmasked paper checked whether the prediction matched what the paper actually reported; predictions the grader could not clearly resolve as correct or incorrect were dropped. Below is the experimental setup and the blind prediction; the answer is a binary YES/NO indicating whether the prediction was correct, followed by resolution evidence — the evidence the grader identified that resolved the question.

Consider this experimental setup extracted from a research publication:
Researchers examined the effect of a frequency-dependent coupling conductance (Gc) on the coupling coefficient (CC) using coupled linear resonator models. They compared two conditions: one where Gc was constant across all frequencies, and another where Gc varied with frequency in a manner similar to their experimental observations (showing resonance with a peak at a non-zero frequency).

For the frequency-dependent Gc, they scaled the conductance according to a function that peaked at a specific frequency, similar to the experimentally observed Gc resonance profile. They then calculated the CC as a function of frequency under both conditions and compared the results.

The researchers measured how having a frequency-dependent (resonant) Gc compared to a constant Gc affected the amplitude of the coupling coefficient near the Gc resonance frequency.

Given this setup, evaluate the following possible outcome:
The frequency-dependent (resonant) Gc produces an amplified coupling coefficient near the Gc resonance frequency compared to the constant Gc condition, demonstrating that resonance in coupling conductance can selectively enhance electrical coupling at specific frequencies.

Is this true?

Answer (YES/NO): YES